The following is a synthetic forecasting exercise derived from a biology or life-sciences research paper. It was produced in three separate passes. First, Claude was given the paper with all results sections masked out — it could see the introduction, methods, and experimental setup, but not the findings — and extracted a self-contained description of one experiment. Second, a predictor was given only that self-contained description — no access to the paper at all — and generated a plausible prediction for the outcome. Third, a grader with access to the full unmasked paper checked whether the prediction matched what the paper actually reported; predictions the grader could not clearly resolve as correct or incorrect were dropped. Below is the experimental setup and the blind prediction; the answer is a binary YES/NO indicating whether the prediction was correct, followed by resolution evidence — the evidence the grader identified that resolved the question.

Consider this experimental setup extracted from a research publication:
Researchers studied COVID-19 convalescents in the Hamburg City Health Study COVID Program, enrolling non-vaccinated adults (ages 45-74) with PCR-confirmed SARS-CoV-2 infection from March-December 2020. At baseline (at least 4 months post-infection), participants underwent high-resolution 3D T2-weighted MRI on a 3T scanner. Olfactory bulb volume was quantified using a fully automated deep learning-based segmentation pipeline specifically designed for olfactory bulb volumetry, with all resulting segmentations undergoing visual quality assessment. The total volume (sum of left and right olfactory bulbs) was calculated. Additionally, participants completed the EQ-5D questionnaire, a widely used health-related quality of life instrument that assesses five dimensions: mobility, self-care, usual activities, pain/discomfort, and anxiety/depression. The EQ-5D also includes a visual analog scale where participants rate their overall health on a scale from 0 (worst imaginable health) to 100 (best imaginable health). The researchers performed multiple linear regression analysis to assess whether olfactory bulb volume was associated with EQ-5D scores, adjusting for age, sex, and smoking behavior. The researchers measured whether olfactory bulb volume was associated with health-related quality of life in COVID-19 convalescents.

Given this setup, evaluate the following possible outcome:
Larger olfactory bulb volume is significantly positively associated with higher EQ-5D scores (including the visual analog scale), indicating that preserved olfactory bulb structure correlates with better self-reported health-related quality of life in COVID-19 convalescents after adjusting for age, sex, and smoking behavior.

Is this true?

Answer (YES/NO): NO